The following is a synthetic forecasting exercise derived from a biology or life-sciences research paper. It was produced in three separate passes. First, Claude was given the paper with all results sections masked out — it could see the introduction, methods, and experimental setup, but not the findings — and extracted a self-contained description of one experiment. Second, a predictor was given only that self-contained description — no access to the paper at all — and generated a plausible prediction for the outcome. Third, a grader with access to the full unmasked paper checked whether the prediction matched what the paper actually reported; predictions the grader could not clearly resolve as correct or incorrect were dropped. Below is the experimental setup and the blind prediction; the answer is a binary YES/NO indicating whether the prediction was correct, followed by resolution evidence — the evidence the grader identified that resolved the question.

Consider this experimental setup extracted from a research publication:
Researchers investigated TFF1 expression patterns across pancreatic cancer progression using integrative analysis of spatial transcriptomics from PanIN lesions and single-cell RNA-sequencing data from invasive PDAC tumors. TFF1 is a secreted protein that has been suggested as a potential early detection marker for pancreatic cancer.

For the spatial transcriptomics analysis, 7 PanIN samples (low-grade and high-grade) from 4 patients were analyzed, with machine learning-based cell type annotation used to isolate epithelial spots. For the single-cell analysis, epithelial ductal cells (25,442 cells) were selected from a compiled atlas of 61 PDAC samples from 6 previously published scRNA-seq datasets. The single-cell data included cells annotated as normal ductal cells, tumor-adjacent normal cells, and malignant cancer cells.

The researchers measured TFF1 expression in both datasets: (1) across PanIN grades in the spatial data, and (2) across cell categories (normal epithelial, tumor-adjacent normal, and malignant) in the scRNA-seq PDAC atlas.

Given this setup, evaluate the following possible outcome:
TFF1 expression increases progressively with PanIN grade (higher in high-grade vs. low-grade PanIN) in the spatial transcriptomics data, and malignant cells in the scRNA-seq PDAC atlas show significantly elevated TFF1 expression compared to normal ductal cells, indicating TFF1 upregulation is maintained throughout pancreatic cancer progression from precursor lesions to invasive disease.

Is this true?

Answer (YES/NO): YES